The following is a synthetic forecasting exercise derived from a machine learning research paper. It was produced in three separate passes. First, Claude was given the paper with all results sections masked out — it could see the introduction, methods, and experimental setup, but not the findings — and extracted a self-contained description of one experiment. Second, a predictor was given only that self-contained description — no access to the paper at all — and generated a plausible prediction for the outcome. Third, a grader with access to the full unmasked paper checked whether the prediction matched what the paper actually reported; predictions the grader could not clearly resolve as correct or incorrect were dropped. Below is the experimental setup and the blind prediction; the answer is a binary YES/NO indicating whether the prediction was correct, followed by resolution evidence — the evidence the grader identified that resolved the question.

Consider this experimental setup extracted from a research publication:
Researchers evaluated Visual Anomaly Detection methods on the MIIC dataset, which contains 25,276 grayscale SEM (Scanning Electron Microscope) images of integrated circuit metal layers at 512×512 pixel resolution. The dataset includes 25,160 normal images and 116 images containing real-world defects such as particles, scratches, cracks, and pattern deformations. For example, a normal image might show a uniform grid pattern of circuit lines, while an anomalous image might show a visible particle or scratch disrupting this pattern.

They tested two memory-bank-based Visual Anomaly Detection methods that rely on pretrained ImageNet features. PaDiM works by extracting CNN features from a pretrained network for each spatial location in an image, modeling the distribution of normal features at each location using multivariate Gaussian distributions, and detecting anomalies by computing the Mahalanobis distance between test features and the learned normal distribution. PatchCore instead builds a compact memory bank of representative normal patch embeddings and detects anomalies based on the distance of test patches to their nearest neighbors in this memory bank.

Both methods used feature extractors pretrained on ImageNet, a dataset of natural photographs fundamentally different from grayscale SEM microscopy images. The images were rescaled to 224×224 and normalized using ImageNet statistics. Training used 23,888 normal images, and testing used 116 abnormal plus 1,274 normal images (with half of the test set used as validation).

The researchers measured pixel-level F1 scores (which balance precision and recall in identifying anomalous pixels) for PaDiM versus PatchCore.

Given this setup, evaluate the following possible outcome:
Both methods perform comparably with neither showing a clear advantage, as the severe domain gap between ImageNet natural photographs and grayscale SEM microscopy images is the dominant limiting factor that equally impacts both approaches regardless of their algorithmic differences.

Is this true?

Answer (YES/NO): NO